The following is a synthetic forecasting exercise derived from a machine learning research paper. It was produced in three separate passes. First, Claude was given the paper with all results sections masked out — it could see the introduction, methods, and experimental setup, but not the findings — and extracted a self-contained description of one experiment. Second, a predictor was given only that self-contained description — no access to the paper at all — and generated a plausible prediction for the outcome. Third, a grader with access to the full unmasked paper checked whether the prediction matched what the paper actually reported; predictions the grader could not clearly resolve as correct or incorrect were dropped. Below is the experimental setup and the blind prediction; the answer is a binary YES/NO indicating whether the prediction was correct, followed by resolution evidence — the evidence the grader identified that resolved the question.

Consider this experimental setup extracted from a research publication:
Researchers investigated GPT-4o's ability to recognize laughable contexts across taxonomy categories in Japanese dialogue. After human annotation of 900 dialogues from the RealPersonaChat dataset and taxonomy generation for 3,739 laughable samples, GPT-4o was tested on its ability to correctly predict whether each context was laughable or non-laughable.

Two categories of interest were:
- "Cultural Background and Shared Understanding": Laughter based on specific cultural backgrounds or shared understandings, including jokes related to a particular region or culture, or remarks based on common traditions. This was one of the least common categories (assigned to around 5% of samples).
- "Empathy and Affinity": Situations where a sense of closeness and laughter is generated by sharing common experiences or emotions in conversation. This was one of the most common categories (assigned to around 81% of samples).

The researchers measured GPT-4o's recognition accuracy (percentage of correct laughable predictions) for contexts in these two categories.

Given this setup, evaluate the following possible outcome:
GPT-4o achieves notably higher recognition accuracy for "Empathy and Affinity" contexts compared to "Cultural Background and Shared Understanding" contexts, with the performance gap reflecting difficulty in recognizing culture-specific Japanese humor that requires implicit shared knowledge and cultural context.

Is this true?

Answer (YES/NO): NO